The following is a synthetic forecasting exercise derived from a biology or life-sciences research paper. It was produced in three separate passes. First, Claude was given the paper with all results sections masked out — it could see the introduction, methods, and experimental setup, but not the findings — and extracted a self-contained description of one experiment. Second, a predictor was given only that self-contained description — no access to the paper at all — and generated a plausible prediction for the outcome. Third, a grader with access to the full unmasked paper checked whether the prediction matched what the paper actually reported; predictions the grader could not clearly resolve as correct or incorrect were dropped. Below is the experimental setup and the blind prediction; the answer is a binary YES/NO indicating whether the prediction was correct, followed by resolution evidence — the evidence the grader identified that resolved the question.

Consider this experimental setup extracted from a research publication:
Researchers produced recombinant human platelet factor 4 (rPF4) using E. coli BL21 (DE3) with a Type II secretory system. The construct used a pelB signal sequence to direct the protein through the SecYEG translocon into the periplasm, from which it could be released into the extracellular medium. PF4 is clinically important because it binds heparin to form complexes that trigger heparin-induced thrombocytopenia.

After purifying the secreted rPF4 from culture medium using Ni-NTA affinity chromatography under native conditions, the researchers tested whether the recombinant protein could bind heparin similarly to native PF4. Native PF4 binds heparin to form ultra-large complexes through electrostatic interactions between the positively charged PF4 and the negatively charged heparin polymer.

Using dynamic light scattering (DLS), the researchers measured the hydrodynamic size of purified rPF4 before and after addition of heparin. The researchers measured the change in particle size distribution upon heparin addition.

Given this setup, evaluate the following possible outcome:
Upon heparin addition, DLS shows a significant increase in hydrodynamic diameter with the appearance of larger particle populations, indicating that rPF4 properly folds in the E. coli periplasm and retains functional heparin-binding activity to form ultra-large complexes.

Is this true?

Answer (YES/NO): YES